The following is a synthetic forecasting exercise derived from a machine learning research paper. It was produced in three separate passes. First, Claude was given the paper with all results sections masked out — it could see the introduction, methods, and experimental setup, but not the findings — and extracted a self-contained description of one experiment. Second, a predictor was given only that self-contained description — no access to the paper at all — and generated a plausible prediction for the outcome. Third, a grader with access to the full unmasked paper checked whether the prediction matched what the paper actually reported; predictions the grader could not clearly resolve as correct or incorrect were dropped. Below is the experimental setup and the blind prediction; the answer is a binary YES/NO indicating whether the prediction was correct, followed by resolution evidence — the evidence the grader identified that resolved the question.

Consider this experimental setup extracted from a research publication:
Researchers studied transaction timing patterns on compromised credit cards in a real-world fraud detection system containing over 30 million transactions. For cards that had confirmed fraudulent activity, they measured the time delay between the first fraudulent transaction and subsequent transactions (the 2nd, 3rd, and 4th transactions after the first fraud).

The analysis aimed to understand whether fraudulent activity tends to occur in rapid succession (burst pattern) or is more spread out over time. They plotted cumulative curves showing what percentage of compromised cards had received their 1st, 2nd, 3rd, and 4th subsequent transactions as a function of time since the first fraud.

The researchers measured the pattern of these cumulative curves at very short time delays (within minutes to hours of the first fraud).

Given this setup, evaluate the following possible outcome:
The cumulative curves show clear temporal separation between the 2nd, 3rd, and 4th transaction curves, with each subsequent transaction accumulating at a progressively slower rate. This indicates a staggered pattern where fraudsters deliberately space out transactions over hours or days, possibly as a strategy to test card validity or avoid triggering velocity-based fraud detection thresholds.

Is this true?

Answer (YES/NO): NO